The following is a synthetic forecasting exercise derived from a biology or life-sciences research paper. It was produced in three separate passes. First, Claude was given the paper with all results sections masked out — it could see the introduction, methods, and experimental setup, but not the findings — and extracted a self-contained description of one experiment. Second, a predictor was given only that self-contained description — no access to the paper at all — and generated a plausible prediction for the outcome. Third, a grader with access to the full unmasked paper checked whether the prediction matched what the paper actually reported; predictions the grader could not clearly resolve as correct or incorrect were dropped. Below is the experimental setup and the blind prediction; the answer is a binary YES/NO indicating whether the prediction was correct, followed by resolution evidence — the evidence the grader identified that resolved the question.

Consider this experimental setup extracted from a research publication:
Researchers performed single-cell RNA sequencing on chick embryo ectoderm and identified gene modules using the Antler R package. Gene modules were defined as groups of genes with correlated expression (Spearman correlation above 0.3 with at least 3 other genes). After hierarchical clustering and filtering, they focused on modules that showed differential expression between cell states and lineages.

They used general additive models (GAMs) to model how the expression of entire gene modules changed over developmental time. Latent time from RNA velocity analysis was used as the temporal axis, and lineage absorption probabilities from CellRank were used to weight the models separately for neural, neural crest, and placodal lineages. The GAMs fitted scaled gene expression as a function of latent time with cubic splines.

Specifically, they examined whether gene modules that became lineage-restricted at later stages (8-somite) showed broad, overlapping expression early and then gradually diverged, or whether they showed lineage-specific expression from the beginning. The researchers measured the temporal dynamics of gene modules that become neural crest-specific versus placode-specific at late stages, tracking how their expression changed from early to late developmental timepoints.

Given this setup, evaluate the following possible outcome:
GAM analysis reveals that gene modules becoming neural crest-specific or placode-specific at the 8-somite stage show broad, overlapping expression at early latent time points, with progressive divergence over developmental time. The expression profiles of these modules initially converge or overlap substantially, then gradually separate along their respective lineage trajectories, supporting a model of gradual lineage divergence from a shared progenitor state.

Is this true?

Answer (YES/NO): YES